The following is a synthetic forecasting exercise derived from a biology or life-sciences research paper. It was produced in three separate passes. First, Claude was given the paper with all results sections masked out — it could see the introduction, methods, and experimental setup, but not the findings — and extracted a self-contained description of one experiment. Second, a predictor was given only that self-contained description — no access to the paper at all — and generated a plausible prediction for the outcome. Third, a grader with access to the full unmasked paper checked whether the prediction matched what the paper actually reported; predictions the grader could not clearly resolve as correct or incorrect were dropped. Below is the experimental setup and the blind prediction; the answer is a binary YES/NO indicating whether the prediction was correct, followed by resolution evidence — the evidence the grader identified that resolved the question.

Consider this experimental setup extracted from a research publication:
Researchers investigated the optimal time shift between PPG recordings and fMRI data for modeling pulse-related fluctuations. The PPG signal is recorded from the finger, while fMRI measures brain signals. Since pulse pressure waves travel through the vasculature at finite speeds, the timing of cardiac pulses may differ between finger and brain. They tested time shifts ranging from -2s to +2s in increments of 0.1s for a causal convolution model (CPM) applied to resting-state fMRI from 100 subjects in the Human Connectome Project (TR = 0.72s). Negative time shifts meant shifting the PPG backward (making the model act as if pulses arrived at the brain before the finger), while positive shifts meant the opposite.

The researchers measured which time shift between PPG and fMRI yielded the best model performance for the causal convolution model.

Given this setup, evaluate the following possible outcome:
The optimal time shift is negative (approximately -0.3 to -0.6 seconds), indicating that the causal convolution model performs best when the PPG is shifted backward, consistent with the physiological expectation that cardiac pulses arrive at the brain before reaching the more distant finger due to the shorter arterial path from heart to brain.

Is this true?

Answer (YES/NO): NO